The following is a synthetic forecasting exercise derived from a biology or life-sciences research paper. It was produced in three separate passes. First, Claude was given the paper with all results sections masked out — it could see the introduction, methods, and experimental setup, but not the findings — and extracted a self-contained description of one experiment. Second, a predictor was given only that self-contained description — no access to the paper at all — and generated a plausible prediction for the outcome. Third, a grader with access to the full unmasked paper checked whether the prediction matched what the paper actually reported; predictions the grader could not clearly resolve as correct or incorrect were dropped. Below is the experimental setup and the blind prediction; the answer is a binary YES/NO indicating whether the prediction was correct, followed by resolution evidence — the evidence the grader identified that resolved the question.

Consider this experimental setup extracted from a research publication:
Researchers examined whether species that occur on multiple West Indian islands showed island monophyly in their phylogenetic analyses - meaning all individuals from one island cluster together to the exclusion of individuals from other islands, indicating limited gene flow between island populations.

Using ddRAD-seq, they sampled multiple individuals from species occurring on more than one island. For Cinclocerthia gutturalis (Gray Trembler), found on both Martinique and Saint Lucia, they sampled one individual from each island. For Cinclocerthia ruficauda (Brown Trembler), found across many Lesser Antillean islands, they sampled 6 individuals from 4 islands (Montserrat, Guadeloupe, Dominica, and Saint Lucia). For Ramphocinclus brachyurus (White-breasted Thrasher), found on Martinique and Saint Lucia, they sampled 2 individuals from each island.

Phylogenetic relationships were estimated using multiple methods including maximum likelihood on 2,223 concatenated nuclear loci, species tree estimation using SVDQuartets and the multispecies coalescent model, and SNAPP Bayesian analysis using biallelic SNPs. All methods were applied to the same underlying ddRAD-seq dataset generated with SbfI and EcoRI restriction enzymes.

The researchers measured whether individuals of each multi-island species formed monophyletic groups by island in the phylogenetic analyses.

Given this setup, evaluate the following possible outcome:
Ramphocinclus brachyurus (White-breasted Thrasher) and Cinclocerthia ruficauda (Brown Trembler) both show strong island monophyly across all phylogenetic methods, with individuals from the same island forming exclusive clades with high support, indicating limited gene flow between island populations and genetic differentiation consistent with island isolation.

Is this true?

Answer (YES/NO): NO